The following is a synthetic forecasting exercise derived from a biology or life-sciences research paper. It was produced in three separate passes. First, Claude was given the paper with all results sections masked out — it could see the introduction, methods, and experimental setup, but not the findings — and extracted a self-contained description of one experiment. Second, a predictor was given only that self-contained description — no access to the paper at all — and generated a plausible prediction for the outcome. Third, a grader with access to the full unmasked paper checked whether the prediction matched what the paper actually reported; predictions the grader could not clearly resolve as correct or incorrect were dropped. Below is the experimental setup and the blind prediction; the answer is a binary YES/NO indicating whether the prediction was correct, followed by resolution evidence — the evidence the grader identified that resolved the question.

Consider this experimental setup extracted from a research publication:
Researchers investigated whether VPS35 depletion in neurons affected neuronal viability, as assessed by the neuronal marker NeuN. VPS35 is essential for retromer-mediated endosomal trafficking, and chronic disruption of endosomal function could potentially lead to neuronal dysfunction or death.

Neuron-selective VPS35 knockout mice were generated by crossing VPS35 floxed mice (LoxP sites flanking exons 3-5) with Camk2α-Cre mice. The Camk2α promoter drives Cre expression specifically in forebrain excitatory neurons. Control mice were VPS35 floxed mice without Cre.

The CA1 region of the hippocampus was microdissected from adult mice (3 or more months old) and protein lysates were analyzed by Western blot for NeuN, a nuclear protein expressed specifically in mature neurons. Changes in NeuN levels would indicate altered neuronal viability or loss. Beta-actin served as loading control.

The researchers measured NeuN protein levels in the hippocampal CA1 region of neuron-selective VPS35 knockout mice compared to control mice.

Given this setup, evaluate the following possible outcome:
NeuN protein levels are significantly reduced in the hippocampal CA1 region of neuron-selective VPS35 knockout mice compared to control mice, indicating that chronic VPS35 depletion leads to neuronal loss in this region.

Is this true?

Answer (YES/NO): NO